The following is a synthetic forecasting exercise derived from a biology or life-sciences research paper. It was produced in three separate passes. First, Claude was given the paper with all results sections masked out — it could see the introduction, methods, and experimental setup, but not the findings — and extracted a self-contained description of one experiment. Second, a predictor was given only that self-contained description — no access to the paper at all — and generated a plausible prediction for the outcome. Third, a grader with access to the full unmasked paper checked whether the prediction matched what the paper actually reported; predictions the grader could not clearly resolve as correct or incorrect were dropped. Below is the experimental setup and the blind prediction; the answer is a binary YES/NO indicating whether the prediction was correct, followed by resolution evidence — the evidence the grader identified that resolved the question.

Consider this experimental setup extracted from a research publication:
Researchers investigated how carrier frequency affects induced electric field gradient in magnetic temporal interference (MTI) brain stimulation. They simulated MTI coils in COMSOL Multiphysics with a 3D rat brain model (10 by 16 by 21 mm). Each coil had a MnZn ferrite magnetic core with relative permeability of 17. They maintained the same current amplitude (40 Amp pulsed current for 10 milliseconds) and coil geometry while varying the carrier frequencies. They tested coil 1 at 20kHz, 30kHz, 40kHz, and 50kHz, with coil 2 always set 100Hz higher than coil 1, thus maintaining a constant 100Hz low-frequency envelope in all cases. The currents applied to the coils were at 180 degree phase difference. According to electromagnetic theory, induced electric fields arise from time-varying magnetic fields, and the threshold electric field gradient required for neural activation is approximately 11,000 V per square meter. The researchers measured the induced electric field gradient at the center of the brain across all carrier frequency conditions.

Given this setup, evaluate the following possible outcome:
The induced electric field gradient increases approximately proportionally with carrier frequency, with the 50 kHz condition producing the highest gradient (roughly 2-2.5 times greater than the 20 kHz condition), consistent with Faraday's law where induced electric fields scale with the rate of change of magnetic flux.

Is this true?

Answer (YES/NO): YES